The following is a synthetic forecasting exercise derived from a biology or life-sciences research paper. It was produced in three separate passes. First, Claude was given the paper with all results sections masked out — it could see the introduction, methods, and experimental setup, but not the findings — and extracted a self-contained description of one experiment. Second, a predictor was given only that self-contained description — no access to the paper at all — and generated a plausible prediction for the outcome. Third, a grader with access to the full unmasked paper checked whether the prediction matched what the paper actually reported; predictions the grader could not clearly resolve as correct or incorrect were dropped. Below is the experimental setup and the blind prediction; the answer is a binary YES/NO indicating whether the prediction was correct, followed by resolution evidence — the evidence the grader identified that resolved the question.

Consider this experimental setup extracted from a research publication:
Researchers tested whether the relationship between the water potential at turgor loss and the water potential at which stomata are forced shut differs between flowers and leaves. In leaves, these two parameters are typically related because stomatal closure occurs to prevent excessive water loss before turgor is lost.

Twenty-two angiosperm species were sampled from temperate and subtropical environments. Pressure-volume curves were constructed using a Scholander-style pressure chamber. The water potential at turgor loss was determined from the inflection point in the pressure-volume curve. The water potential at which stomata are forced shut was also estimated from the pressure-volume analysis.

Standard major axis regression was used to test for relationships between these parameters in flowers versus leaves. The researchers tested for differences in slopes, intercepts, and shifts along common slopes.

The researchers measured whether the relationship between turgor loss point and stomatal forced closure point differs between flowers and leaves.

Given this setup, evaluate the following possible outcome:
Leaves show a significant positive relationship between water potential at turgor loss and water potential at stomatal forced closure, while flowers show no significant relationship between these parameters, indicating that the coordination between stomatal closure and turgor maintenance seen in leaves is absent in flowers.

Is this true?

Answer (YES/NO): NO